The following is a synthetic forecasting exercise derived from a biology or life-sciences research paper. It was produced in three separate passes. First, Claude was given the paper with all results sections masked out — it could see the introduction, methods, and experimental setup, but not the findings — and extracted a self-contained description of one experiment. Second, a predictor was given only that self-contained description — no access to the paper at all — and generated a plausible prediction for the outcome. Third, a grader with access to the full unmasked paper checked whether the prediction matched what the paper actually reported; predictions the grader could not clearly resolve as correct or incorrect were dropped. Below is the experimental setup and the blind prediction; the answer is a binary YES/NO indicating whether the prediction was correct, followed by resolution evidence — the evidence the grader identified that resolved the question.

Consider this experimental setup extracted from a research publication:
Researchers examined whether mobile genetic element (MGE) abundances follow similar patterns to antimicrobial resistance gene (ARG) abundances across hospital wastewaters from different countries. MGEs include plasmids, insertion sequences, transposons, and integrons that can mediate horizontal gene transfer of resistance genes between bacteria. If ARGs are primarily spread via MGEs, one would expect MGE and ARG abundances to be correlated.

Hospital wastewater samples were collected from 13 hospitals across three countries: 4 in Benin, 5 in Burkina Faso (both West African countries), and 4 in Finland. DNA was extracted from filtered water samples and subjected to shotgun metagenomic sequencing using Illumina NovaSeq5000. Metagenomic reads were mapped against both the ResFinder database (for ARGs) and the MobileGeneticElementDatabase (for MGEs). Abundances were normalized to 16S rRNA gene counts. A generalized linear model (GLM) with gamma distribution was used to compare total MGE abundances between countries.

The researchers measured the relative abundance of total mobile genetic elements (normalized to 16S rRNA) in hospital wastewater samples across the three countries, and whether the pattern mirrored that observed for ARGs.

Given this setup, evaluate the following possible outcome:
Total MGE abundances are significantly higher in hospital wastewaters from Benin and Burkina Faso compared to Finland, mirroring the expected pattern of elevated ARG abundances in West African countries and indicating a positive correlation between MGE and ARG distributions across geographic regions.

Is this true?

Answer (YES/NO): NO